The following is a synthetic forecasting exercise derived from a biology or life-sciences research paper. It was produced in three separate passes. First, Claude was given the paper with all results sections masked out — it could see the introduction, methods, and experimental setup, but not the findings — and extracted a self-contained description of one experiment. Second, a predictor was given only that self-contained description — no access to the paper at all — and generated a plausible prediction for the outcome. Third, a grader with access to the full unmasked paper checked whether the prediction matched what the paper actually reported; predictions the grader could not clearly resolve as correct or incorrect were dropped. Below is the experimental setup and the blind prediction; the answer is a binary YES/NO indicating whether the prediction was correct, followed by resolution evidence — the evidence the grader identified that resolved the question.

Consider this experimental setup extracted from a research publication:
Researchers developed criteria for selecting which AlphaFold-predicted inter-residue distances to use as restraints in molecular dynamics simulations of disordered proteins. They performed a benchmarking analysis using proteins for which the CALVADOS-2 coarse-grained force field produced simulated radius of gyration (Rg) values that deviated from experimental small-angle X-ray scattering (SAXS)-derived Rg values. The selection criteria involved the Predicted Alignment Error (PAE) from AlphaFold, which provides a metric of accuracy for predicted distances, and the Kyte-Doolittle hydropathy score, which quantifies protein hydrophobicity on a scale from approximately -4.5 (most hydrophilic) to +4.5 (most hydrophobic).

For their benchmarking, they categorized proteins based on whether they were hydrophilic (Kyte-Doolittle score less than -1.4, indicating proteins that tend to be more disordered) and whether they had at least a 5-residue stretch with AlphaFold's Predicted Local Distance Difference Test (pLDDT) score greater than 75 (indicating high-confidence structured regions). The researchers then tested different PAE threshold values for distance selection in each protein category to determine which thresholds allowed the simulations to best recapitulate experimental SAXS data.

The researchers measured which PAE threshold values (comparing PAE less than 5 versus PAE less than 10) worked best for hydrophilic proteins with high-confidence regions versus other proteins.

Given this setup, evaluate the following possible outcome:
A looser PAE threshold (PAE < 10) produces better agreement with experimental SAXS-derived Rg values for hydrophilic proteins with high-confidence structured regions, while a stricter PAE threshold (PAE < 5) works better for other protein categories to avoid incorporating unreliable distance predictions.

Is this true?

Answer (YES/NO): YES